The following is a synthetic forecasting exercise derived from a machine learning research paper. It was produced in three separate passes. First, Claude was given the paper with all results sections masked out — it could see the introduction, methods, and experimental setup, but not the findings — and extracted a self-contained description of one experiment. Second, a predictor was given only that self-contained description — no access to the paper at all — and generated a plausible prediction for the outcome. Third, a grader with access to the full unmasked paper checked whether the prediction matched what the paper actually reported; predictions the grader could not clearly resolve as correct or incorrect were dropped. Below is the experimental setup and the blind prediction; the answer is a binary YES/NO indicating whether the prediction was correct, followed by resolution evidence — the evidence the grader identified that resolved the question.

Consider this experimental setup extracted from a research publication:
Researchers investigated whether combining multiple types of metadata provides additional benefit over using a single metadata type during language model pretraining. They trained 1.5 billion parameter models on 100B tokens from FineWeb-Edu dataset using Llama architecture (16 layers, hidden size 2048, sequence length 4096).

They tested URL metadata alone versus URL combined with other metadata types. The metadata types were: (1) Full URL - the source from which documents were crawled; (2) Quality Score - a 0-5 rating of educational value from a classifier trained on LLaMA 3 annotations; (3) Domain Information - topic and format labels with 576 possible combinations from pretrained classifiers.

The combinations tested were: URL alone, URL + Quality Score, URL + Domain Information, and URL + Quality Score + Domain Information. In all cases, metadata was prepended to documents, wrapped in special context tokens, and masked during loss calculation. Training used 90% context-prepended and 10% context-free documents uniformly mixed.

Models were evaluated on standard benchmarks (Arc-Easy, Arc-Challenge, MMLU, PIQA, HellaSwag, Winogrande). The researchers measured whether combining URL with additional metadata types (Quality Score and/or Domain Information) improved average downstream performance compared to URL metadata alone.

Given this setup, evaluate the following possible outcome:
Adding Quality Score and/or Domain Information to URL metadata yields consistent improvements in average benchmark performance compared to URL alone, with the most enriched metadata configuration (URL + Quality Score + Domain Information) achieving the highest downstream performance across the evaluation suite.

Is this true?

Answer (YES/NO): NO